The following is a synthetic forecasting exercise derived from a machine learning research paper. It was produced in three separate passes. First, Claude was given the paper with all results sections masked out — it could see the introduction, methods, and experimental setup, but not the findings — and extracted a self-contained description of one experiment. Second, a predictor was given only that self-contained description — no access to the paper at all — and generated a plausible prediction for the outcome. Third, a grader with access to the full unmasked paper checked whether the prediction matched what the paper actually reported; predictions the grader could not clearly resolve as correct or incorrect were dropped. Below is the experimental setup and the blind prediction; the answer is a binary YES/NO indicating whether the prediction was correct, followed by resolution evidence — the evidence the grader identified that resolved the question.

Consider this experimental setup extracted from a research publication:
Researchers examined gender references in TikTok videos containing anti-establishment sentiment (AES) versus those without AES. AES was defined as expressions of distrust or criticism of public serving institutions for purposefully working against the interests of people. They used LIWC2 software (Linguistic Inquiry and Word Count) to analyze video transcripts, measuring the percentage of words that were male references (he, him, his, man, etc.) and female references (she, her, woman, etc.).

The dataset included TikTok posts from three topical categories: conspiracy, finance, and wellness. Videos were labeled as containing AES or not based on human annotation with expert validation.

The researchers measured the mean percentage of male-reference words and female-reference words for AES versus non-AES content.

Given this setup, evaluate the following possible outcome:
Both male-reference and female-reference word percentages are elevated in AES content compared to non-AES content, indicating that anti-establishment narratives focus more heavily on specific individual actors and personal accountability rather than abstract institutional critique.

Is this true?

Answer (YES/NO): NO